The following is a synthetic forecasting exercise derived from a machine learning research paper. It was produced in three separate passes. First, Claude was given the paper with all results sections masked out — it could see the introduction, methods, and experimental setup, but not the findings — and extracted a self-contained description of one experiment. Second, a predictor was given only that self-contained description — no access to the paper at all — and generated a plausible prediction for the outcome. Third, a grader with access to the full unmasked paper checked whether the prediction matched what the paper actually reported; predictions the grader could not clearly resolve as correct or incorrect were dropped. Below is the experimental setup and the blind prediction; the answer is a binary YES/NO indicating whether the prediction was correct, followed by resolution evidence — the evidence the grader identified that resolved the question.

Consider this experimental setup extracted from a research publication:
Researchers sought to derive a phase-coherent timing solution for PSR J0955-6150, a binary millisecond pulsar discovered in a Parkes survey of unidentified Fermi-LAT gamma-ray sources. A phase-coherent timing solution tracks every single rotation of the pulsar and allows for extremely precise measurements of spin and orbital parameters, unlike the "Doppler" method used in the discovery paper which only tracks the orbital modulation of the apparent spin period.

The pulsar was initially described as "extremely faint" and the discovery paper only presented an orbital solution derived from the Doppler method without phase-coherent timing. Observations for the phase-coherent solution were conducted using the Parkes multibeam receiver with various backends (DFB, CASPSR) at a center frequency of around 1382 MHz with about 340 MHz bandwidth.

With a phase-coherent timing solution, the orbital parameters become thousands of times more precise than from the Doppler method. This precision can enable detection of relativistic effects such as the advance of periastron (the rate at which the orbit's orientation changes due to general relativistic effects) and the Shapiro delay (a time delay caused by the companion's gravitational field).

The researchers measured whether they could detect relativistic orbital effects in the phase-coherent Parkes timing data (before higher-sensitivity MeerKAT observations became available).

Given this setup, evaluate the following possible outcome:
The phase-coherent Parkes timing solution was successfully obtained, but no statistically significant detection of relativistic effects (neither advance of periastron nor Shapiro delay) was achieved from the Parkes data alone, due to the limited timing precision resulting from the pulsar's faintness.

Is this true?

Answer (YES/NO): NO